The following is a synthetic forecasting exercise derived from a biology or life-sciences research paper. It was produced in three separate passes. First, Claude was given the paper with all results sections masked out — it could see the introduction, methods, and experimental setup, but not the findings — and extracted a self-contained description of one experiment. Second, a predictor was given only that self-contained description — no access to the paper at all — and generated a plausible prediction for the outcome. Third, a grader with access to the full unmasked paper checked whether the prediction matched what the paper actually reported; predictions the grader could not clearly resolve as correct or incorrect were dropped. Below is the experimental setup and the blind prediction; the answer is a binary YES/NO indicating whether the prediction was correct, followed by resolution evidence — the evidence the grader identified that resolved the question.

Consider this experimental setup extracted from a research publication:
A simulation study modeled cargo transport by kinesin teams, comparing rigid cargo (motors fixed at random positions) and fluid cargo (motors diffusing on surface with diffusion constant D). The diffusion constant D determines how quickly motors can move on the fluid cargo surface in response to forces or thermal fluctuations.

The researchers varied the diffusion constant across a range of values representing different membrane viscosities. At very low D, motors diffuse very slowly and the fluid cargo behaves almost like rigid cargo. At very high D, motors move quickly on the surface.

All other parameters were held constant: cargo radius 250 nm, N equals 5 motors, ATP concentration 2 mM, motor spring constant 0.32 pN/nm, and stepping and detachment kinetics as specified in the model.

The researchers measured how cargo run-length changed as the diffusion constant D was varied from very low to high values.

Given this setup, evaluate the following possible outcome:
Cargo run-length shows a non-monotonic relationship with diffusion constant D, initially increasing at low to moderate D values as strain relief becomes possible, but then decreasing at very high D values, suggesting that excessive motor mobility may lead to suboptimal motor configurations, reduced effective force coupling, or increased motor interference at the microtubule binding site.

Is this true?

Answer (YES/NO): NO